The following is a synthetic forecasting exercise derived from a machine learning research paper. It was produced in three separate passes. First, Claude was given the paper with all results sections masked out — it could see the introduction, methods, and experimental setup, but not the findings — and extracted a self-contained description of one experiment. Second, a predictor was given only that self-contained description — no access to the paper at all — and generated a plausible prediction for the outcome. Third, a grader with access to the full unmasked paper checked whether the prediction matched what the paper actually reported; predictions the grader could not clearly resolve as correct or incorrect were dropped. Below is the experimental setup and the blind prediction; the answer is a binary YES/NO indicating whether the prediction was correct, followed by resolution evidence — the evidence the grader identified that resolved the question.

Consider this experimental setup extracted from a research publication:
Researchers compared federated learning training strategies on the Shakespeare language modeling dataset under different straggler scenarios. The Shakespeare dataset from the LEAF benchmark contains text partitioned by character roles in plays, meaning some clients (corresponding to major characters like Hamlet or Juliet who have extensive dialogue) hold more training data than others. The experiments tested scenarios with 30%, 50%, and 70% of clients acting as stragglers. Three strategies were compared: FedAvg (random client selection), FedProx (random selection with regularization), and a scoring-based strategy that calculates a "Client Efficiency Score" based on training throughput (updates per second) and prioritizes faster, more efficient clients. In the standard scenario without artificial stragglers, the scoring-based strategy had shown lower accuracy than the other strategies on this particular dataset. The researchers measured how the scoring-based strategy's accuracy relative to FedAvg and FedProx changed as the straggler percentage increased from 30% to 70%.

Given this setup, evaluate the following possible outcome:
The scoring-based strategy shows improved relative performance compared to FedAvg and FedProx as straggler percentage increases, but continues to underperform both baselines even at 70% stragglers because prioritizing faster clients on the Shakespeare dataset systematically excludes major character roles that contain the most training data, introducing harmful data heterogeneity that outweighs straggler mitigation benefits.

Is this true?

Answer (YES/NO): NO